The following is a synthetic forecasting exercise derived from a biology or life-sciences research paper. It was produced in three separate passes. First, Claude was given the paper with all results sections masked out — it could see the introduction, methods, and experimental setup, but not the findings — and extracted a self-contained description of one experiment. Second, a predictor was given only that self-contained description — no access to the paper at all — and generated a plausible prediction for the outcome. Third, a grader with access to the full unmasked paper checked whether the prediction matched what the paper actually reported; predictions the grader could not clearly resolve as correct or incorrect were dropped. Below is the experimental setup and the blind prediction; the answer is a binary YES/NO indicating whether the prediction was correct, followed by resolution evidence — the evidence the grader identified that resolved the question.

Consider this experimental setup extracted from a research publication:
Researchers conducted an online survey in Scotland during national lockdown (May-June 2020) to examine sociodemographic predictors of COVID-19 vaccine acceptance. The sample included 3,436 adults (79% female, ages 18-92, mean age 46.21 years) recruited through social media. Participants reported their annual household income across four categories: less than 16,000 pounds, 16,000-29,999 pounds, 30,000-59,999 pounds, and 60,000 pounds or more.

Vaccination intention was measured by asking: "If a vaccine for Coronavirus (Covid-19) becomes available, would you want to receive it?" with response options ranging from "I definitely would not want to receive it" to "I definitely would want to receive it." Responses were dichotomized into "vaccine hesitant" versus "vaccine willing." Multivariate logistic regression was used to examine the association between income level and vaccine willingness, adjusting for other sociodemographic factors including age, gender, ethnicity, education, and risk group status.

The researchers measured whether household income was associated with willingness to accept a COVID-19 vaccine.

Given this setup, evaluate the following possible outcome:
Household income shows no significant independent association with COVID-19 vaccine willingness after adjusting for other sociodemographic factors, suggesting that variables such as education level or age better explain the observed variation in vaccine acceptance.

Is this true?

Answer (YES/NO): NO